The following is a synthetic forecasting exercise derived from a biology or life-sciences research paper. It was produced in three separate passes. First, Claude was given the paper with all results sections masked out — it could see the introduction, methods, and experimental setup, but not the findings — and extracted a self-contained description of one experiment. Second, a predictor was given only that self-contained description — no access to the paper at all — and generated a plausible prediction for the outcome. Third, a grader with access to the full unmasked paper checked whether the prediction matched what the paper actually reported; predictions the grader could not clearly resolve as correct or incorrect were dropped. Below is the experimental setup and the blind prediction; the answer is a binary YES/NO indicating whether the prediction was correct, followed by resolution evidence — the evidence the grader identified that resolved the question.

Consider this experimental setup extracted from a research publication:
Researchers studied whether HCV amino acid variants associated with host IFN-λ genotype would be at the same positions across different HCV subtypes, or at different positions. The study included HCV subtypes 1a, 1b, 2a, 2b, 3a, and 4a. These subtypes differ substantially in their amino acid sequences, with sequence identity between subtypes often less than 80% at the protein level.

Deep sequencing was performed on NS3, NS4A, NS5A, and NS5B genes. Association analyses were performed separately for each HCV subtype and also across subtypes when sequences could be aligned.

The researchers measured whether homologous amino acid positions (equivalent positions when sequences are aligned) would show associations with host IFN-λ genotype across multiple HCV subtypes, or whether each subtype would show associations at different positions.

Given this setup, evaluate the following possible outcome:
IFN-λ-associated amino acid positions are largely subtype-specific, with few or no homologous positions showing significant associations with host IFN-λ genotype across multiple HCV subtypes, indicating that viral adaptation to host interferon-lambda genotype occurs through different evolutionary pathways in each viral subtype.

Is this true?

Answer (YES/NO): NO